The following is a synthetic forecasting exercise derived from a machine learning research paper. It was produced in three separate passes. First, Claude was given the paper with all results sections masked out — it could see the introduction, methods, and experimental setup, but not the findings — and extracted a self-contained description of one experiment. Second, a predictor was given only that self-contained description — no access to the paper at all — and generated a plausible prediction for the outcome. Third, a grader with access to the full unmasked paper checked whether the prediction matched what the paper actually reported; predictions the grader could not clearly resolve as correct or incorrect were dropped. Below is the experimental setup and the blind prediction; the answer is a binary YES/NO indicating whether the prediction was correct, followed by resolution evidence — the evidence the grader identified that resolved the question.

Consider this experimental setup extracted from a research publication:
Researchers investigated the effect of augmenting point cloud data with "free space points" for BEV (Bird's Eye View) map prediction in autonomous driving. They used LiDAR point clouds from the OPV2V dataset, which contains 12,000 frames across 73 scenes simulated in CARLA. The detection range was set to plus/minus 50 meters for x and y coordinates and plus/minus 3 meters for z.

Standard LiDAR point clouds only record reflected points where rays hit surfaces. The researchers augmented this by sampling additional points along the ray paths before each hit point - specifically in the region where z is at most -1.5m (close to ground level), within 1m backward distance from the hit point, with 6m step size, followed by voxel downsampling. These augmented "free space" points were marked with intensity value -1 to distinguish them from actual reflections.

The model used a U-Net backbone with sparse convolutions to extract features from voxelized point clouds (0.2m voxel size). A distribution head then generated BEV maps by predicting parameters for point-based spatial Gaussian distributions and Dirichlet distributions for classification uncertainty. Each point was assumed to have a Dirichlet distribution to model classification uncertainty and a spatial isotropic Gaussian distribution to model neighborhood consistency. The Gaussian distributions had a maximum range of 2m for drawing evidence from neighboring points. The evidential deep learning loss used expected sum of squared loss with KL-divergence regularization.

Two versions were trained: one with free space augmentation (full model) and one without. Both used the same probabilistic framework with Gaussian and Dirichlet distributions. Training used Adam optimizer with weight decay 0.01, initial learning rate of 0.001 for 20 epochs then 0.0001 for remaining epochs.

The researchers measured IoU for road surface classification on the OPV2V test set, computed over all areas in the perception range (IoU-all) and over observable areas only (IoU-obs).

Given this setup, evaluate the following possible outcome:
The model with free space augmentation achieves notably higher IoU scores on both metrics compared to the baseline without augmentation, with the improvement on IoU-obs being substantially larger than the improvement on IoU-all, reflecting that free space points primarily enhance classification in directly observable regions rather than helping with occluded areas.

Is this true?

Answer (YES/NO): NO